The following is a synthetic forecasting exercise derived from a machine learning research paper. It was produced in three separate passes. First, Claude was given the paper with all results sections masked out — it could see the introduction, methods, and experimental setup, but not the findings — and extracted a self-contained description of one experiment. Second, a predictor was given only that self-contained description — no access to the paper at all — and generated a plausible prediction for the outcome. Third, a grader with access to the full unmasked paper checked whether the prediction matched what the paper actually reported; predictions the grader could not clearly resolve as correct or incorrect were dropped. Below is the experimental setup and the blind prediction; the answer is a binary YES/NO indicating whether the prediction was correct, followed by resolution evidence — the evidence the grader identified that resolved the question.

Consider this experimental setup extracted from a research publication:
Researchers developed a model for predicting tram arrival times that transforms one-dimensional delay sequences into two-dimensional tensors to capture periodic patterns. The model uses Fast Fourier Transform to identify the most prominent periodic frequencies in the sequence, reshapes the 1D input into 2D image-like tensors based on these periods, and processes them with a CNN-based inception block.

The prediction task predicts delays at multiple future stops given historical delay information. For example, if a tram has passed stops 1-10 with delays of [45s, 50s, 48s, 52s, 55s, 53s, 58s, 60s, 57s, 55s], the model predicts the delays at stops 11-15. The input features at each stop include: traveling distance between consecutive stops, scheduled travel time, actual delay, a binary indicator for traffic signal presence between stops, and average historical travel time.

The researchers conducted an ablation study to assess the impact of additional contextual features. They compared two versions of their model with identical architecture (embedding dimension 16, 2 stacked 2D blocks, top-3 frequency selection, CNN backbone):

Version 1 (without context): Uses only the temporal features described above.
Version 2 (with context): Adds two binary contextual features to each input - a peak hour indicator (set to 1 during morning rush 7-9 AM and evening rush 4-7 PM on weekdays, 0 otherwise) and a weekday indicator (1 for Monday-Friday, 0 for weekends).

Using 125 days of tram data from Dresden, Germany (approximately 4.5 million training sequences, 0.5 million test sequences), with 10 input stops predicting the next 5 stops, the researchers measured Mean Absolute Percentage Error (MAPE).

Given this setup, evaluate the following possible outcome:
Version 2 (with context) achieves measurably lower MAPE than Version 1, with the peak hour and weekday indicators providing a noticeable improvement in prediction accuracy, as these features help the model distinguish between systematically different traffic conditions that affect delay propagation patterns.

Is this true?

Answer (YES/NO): YES